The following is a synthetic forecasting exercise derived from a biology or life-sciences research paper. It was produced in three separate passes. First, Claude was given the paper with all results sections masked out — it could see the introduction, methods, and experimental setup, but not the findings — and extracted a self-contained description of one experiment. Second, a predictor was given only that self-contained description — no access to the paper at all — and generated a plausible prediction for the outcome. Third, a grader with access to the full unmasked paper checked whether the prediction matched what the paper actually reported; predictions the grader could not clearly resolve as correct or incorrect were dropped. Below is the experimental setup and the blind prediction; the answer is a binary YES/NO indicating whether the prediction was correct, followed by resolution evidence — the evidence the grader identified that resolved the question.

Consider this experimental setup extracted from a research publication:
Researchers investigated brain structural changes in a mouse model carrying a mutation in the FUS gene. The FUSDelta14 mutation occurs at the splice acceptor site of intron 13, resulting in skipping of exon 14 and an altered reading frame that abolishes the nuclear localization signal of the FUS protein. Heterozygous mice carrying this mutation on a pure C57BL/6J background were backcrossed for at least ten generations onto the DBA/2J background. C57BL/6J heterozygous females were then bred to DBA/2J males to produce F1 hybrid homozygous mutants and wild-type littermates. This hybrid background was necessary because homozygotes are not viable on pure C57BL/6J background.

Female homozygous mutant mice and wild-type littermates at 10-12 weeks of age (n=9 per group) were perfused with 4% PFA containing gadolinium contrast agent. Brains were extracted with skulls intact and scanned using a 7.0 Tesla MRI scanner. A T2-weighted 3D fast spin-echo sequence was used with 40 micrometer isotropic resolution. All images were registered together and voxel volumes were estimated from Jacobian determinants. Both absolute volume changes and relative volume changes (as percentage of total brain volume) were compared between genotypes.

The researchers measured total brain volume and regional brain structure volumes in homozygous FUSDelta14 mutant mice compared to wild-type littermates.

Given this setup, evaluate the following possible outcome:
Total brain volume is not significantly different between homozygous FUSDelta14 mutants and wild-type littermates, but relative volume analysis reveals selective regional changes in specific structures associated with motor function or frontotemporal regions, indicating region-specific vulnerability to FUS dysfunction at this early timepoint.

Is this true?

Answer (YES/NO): NO